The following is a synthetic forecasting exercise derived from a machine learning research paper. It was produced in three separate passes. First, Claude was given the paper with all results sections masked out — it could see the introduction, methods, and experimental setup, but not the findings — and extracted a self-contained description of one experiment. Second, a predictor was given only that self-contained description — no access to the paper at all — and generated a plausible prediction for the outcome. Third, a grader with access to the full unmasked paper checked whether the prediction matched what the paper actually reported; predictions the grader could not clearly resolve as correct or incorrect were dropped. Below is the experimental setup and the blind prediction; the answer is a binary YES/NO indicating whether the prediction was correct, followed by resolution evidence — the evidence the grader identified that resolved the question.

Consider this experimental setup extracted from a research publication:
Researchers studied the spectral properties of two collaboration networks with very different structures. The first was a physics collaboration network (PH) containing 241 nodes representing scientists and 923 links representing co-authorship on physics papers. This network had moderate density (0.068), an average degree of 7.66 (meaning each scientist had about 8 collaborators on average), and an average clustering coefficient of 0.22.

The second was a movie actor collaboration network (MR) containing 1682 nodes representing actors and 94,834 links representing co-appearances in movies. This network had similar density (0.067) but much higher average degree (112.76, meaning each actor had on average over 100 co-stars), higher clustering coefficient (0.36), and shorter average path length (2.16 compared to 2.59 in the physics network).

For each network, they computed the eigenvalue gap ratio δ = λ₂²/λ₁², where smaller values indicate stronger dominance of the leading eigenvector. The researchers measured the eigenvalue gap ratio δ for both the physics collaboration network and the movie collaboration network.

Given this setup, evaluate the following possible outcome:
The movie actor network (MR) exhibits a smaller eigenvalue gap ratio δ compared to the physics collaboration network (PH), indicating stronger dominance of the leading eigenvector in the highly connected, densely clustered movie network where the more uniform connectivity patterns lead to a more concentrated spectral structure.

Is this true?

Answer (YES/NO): YES